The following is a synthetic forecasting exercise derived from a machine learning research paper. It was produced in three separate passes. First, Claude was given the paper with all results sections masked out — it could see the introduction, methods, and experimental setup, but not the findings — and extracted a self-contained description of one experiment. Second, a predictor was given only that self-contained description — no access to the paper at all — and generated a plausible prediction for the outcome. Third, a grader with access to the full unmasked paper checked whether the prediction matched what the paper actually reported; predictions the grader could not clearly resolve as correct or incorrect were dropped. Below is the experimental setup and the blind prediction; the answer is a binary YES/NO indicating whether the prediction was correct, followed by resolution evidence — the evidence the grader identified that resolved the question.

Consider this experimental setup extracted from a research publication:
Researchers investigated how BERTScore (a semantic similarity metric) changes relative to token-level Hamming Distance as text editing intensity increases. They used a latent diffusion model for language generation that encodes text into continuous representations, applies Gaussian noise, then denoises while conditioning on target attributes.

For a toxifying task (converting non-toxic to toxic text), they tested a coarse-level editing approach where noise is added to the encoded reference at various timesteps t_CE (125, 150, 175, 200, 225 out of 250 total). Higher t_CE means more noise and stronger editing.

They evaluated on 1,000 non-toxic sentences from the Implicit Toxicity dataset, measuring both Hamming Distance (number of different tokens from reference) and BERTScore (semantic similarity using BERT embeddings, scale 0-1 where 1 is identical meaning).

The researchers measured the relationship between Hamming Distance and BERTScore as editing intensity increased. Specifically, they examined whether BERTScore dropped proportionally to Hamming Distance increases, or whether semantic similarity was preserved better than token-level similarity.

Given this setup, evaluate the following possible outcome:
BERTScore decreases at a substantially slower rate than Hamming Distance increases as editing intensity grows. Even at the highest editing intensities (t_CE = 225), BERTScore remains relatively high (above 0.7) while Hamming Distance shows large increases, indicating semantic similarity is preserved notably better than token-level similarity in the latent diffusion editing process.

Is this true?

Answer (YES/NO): YES